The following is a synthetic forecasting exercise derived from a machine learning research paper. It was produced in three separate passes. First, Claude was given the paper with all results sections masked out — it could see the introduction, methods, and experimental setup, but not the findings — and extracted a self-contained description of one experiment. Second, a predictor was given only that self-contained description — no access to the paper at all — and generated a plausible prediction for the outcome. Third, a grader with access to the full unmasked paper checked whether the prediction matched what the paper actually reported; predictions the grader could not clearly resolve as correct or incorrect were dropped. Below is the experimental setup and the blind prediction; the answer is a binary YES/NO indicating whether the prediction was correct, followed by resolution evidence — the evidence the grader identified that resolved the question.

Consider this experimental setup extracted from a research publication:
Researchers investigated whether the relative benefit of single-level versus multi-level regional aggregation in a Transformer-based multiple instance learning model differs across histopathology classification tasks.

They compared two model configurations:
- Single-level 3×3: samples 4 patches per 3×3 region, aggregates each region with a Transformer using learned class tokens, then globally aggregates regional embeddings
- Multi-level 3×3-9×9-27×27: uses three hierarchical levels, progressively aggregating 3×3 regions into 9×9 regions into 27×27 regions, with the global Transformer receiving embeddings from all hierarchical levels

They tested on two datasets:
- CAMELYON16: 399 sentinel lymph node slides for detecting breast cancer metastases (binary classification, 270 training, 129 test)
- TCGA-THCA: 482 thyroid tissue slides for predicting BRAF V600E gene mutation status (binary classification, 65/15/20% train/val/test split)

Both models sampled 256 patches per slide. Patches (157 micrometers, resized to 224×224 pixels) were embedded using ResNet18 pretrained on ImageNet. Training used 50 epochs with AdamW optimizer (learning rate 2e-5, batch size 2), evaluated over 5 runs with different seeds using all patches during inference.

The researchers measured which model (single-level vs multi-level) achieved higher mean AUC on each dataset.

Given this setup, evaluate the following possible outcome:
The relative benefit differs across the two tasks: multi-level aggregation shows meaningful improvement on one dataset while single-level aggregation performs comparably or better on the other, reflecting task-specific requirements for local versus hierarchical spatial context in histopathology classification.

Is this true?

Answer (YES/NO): YES